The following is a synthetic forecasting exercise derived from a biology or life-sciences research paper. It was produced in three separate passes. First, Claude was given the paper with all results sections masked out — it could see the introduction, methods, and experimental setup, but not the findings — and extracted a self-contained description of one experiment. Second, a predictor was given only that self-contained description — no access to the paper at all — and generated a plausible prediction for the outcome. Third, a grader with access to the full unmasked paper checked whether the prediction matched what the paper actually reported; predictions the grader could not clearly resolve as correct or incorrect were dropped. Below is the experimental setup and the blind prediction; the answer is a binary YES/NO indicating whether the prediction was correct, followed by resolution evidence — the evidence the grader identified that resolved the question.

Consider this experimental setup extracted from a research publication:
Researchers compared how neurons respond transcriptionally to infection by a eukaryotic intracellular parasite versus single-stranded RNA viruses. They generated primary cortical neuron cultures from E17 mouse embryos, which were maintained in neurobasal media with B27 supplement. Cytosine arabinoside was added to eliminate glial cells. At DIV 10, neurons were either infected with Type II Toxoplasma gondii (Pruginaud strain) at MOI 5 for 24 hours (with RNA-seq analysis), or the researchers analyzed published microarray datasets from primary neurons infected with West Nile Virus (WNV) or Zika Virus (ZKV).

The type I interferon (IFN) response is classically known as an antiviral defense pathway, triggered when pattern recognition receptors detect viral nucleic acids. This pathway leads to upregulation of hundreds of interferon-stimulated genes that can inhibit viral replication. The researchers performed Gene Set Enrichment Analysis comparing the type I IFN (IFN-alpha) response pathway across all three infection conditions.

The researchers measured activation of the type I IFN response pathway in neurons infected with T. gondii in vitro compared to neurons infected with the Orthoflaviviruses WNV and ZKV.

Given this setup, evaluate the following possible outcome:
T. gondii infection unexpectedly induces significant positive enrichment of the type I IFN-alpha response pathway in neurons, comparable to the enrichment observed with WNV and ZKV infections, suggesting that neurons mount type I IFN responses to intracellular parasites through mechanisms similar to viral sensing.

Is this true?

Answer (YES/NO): NO